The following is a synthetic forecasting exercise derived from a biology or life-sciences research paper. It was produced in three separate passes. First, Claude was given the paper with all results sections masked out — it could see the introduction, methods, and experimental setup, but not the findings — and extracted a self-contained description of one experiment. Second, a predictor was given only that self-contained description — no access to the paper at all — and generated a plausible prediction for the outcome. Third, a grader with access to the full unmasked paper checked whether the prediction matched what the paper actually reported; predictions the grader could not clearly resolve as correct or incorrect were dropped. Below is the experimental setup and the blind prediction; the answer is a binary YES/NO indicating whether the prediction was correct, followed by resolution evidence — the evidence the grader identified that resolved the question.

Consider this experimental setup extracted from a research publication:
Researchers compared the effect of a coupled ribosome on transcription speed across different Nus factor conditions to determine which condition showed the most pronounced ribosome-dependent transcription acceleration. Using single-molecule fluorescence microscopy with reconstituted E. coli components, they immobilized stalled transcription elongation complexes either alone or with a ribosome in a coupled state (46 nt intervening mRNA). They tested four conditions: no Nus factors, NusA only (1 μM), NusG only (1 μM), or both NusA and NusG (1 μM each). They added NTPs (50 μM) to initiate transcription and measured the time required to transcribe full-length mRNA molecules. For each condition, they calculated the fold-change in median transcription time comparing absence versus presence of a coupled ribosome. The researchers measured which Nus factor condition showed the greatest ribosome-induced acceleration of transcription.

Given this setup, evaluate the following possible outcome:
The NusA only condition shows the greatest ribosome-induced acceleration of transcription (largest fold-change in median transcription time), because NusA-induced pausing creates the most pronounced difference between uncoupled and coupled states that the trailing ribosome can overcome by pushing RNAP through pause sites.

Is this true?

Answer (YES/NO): YES